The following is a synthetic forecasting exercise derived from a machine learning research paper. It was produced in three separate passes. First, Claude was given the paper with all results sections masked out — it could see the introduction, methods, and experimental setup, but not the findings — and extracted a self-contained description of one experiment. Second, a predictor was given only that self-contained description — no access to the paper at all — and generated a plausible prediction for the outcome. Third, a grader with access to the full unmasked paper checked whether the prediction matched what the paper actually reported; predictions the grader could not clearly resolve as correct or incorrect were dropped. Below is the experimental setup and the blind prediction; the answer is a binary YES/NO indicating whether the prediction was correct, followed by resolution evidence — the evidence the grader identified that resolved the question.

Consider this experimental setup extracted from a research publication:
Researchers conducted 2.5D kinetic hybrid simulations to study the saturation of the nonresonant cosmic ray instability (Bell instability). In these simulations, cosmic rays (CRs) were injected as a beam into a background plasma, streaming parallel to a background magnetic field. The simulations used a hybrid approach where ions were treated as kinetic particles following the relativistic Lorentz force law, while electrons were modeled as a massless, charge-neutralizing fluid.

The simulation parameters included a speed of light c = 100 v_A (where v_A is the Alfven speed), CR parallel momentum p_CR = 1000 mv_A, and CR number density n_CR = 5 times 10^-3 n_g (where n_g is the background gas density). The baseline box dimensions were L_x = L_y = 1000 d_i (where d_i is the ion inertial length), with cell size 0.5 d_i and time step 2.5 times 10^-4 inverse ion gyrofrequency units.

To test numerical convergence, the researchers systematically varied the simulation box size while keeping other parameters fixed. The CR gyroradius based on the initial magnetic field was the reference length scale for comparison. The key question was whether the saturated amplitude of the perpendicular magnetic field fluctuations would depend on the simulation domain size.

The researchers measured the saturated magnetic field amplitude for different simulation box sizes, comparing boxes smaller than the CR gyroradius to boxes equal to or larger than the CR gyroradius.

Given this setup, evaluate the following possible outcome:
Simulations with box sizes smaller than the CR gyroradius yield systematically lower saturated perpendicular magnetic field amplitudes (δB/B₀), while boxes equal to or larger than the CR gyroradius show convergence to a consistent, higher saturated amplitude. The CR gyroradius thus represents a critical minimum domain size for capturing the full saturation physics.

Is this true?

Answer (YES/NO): NO